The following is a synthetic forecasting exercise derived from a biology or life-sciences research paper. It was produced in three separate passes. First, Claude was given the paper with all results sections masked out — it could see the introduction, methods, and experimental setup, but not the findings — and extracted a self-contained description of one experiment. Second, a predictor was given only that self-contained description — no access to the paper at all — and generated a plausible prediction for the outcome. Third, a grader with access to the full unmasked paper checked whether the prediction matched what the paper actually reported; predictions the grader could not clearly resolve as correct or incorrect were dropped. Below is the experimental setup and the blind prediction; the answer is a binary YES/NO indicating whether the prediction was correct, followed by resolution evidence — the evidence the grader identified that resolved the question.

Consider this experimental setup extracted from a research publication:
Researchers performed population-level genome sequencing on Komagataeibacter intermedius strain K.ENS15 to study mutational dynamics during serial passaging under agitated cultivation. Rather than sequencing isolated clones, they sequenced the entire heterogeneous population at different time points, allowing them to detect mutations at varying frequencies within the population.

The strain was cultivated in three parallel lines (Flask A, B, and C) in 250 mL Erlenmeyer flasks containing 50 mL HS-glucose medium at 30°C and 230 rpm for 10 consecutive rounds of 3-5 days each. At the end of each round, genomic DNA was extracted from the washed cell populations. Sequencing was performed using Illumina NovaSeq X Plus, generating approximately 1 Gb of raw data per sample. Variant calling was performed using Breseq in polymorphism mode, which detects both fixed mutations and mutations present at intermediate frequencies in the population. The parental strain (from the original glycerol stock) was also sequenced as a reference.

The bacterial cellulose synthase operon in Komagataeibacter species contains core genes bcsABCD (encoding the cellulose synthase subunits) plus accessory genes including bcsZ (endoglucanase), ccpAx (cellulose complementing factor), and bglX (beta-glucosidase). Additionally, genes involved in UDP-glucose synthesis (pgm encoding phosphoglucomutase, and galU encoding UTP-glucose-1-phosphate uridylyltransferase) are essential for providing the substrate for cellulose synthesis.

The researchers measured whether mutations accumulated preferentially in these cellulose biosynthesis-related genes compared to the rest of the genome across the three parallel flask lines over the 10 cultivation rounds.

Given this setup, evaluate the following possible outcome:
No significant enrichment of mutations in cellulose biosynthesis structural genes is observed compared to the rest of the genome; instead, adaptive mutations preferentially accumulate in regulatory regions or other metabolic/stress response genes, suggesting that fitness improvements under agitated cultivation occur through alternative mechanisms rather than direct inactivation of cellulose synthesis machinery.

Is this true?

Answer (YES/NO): NO